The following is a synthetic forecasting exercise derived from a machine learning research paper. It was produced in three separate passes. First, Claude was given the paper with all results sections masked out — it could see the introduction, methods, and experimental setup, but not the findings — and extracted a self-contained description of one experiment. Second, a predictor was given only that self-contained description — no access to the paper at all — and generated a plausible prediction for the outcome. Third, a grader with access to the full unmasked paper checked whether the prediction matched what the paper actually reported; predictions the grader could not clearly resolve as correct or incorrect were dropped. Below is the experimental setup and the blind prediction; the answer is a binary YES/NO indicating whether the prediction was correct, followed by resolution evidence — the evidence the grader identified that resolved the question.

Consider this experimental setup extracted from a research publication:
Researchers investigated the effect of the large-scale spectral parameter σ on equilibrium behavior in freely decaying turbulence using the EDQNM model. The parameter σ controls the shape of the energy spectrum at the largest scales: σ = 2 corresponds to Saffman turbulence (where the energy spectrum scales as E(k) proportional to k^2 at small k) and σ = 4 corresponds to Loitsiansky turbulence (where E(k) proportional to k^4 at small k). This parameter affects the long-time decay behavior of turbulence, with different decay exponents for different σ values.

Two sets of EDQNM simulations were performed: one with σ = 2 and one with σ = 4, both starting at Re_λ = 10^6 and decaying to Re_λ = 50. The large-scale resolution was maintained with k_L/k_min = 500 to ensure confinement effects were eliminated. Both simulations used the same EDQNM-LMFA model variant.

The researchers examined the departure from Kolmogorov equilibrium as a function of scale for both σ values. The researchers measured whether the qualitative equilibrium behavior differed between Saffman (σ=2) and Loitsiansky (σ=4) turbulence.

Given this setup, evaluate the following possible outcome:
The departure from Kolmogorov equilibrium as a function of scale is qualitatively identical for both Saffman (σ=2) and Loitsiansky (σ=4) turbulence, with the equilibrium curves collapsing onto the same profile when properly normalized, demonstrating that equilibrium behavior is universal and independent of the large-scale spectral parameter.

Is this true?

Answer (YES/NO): YES